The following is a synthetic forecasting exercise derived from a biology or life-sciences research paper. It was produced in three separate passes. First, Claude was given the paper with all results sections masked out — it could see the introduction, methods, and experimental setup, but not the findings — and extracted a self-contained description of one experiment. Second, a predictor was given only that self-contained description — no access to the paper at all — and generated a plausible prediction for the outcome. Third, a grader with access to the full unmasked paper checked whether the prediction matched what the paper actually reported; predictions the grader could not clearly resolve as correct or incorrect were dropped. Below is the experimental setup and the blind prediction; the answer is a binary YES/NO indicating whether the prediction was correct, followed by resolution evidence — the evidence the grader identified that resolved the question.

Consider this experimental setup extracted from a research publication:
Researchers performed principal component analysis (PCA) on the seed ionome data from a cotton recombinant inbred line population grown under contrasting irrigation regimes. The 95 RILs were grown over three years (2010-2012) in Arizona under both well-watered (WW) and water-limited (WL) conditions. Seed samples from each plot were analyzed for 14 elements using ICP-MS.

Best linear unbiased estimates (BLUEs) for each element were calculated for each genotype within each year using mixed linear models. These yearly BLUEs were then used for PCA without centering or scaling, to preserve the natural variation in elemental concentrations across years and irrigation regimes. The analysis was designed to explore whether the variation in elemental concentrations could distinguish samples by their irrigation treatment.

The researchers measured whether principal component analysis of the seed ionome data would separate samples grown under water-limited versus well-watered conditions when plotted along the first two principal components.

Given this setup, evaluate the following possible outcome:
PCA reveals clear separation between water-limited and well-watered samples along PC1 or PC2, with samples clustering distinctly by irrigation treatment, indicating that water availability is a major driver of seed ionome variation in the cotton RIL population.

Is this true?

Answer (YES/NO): YES